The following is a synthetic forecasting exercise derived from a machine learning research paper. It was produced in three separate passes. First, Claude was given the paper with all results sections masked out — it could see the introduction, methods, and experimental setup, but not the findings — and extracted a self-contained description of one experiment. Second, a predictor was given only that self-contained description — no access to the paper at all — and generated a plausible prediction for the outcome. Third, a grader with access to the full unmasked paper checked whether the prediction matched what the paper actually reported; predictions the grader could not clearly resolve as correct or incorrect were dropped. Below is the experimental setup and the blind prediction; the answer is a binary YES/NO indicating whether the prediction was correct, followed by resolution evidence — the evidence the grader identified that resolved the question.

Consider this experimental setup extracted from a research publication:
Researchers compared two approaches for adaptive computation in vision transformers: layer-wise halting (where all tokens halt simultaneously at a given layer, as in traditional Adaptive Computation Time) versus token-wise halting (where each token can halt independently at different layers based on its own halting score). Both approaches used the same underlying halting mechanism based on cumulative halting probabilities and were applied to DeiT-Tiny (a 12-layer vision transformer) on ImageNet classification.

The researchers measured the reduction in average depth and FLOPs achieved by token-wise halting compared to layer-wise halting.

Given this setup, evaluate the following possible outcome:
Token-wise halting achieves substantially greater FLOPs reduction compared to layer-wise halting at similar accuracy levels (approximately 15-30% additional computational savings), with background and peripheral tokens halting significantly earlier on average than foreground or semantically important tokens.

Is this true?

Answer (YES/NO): YES